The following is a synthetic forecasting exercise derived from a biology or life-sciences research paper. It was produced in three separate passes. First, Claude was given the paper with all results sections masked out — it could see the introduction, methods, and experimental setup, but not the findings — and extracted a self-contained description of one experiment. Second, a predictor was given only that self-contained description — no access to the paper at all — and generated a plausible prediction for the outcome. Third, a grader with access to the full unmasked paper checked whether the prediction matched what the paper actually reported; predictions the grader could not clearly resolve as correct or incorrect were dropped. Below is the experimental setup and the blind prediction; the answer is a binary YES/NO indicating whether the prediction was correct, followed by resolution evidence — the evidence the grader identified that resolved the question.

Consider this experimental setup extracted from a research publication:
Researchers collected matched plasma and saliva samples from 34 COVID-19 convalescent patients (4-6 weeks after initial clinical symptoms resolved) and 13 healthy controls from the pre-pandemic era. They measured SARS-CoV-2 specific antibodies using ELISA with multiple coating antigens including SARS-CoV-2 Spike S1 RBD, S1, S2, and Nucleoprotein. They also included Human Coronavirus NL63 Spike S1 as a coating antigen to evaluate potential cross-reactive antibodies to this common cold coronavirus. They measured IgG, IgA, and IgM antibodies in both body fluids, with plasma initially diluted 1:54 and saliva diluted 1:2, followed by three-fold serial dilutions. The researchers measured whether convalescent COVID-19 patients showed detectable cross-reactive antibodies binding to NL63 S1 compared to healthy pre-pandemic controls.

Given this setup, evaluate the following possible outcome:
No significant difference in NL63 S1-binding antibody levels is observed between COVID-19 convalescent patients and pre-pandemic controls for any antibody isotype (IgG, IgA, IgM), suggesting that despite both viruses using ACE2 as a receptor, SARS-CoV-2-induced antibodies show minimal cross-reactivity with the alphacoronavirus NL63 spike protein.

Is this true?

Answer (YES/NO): YES